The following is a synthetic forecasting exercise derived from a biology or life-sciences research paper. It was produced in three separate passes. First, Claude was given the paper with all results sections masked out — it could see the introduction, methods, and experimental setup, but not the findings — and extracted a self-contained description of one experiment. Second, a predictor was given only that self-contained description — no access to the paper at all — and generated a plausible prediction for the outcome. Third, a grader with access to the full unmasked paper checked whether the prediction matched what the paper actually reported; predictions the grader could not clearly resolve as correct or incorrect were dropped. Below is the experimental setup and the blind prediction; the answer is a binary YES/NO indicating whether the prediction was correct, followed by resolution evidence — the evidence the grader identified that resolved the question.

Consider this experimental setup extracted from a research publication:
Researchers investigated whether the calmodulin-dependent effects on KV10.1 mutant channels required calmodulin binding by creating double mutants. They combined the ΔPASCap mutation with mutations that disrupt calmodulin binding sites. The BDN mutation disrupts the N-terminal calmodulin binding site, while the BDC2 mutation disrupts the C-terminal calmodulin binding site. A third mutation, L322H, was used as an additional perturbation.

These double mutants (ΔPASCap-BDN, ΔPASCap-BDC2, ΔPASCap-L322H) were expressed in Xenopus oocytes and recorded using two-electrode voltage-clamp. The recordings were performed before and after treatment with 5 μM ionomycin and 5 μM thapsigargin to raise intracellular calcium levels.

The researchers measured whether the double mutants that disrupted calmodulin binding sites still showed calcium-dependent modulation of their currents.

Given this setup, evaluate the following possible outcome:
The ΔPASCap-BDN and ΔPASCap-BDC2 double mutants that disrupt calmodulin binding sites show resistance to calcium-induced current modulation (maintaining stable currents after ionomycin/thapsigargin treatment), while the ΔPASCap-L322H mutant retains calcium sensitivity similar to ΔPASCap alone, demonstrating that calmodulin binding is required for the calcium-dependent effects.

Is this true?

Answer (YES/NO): NO